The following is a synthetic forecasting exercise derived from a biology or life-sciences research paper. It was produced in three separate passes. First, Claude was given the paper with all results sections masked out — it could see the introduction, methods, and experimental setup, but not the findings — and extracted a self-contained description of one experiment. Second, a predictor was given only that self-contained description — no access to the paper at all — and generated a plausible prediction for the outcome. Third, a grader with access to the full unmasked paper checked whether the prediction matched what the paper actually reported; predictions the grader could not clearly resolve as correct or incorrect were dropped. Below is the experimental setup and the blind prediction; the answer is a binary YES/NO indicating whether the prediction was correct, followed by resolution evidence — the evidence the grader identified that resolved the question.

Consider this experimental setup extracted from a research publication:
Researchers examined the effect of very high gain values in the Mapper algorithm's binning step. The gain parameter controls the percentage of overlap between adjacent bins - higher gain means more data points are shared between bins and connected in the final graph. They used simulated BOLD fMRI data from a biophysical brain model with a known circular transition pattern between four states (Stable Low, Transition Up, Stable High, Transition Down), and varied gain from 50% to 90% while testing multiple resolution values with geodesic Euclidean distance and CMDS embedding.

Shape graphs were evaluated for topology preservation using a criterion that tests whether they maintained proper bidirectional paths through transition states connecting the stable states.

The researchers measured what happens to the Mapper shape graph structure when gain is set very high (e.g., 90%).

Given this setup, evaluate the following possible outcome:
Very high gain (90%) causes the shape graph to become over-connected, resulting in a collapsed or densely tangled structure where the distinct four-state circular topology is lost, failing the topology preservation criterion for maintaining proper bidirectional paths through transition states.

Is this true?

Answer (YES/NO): YES